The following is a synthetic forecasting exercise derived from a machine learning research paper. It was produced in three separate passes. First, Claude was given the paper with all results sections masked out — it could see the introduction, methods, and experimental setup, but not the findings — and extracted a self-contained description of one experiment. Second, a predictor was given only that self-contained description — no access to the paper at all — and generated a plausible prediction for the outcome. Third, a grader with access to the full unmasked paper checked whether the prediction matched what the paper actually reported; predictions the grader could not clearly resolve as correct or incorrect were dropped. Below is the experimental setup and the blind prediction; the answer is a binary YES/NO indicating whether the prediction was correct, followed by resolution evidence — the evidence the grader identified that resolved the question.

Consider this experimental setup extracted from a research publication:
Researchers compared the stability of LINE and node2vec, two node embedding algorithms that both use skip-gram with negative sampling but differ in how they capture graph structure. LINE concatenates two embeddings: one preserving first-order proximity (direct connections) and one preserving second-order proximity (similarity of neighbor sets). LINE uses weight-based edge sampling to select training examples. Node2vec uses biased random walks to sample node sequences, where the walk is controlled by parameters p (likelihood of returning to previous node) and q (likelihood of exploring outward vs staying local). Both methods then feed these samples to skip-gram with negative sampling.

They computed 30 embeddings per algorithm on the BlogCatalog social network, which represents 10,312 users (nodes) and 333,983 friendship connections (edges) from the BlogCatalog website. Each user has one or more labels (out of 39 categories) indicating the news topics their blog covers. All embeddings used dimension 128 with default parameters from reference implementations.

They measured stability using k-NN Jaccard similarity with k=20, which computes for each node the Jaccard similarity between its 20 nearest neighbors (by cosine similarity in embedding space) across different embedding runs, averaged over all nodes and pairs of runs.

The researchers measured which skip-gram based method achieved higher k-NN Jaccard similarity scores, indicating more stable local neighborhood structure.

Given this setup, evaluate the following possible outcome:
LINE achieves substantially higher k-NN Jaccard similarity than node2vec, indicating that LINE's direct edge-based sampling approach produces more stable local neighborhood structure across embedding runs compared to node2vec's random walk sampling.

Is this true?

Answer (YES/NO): NO